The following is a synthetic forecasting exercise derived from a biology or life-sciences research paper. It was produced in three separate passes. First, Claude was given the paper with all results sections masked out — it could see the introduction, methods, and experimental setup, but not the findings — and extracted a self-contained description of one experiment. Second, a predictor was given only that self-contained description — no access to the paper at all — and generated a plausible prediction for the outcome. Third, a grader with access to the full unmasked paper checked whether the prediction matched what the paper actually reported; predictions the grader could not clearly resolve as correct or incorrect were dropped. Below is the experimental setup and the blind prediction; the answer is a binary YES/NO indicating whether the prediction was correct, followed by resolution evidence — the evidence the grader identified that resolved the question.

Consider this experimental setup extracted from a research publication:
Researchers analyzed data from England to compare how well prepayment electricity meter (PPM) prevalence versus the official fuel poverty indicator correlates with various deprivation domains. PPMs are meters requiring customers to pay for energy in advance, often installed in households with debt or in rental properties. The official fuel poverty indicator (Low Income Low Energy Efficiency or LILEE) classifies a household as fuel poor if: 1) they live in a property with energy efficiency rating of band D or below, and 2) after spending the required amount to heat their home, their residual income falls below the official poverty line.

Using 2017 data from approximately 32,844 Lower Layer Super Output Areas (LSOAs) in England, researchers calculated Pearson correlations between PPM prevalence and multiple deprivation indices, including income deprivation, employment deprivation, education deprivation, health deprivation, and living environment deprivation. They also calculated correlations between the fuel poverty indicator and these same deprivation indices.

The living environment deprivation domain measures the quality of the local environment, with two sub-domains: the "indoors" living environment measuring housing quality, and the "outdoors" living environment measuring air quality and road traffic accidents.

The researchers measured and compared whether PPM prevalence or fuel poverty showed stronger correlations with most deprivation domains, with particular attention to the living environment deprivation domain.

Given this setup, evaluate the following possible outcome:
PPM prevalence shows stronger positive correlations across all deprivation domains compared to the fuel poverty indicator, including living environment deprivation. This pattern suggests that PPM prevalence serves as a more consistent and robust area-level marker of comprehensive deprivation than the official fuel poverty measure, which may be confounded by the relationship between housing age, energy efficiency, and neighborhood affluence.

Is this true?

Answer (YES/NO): NO